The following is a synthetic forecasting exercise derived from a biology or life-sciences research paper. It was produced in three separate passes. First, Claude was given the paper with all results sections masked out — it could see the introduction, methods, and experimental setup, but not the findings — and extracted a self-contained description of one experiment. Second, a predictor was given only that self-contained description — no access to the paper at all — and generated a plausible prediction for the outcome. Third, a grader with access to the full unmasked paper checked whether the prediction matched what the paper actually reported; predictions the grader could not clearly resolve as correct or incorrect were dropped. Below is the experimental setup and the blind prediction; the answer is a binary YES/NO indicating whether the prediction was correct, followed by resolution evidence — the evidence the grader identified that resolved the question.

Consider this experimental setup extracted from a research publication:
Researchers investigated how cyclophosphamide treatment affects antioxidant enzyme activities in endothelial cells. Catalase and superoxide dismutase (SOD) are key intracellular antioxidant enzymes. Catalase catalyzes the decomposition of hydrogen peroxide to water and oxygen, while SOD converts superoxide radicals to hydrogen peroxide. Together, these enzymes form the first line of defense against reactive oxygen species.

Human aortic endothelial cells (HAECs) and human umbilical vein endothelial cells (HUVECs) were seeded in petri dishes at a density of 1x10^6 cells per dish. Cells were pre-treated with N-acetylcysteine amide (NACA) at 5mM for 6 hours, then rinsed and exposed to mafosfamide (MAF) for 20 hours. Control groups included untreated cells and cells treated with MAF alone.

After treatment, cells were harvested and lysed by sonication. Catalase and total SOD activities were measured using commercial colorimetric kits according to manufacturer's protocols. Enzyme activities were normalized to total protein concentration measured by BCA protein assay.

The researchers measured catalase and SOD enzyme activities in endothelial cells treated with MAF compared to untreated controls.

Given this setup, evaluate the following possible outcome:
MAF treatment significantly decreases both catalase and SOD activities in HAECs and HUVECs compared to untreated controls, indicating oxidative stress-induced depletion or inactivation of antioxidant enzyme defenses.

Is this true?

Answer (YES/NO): YES